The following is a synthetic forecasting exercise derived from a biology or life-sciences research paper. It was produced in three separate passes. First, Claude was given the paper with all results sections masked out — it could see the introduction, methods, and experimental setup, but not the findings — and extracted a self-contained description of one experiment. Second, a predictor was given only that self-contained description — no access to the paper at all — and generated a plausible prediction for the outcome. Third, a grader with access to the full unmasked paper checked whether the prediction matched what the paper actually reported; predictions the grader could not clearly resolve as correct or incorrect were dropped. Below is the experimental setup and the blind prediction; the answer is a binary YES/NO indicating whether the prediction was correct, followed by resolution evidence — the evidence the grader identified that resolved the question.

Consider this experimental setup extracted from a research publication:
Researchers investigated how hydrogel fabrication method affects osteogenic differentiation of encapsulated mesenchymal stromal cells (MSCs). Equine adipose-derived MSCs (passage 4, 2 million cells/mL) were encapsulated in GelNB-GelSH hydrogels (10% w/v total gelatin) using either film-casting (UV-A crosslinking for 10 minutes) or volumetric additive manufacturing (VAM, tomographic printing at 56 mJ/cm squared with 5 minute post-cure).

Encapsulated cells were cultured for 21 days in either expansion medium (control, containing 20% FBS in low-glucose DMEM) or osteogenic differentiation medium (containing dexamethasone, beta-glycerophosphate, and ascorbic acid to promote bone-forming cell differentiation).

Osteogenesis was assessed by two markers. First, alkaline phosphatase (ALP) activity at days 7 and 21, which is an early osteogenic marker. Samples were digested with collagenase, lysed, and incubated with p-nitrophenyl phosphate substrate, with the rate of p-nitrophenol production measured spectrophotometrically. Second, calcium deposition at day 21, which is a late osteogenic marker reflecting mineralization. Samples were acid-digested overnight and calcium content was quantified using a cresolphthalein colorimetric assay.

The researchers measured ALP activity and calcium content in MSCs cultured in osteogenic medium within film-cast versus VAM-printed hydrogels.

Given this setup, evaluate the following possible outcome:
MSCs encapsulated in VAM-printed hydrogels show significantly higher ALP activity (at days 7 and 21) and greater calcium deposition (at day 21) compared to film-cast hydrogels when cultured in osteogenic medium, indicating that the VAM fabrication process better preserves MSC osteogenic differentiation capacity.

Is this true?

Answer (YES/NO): NO